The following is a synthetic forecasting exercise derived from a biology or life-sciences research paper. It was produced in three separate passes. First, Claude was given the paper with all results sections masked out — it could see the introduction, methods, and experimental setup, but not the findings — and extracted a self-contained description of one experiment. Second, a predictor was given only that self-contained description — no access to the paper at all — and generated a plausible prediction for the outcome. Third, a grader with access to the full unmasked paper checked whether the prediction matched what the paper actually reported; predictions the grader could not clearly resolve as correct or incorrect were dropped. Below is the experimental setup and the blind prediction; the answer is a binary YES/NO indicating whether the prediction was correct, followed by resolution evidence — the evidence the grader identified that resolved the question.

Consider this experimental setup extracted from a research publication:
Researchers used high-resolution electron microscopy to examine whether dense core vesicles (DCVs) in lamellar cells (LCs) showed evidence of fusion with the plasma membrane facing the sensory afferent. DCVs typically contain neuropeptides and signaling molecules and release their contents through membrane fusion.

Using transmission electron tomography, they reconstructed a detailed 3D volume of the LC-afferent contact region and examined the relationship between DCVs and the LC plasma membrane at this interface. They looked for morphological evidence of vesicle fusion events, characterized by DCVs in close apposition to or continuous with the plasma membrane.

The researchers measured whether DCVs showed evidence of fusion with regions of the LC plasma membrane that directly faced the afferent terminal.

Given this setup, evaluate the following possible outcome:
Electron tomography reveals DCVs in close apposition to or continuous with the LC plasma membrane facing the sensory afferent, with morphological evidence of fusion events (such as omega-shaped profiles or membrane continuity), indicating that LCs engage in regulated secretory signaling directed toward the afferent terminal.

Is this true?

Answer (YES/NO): YES